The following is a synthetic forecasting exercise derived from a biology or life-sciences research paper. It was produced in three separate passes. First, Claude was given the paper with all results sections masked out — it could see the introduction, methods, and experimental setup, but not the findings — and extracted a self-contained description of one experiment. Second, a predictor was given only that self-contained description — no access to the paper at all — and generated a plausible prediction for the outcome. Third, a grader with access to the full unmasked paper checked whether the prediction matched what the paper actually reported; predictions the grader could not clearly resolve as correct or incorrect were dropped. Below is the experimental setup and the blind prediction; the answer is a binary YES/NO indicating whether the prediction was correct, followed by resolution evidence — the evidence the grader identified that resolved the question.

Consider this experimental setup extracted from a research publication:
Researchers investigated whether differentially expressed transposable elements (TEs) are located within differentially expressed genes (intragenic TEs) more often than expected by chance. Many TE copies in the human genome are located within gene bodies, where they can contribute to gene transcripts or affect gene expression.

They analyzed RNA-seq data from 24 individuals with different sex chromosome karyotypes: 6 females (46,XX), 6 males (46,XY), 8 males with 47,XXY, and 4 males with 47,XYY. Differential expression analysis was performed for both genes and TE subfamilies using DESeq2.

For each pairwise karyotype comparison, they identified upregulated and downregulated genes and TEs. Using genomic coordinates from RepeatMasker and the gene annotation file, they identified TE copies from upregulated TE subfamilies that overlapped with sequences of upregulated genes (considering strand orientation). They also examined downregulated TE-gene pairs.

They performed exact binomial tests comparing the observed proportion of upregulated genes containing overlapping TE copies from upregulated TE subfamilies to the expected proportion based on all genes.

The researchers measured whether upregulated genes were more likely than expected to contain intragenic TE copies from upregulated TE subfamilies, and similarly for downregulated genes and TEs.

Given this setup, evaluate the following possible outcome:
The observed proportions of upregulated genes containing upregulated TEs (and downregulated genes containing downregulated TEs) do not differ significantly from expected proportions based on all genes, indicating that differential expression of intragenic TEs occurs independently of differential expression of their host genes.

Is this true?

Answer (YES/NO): NO